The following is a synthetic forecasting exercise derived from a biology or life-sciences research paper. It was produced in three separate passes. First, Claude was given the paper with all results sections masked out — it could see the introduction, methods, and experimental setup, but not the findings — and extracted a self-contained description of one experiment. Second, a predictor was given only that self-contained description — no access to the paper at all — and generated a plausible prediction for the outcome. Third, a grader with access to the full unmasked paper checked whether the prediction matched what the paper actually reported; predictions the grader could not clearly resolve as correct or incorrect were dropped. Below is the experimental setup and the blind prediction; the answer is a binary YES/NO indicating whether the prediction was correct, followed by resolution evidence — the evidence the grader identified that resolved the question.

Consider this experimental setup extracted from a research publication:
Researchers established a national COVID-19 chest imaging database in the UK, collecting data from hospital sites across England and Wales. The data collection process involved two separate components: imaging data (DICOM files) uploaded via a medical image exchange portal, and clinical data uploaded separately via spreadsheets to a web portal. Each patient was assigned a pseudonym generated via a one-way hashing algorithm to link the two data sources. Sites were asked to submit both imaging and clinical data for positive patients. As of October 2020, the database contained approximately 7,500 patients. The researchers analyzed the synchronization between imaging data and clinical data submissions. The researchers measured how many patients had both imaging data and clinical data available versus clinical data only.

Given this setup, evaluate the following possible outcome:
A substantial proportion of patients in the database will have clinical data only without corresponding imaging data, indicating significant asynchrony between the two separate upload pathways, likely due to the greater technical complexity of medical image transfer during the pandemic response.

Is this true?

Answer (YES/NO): YES